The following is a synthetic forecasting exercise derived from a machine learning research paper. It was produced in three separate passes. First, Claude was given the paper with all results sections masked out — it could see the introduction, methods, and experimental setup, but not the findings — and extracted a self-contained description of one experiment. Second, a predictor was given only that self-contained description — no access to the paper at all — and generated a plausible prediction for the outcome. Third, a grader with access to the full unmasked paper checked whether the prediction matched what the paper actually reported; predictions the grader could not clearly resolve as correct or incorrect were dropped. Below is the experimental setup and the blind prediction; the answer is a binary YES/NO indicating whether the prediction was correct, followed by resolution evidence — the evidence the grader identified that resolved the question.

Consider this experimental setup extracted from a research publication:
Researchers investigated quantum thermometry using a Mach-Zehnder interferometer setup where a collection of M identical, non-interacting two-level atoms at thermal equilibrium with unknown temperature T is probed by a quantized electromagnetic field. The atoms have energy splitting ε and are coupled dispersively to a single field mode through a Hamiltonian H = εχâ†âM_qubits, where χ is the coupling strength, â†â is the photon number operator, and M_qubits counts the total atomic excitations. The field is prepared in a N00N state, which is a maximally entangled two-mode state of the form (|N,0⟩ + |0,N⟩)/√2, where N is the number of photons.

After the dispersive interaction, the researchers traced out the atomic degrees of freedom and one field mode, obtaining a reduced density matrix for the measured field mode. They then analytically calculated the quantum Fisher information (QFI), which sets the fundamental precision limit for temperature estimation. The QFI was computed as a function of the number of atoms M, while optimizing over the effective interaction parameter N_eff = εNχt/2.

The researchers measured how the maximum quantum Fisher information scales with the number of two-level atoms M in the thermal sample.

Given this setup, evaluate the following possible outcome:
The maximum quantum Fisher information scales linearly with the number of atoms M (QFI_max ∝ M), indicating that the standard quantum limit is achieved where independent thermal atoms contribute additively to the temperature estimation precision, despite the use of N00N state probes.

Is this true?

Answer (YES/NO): YES